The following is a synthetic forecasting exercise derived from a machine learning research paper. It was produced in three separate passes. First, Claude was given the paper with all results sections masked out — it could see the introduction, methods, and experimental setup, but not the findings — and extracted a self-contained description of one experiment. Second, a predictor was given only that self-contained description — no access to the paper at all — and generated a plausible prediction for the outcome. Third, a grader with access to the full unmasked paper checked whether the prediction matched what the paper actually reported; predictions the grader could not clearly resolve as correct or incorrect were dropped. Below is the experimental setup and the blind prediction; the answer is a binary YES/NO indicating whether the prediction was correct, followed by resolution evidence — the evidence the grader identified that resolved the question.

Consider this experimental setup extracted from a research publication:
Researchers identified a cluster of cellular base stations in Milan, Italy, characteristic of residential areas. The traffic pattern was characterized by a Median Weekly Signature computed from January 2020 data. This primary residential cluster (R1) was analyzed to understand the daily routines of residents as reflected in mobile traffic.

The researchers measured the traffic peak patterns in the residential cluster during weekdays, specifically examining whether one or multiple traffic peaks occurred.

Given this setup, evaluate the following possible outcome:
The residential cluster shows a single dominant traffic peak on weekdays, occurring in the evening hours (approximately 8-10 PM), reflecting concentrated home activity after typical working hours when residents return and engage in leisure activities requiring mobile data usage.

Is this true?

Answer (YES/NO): NO